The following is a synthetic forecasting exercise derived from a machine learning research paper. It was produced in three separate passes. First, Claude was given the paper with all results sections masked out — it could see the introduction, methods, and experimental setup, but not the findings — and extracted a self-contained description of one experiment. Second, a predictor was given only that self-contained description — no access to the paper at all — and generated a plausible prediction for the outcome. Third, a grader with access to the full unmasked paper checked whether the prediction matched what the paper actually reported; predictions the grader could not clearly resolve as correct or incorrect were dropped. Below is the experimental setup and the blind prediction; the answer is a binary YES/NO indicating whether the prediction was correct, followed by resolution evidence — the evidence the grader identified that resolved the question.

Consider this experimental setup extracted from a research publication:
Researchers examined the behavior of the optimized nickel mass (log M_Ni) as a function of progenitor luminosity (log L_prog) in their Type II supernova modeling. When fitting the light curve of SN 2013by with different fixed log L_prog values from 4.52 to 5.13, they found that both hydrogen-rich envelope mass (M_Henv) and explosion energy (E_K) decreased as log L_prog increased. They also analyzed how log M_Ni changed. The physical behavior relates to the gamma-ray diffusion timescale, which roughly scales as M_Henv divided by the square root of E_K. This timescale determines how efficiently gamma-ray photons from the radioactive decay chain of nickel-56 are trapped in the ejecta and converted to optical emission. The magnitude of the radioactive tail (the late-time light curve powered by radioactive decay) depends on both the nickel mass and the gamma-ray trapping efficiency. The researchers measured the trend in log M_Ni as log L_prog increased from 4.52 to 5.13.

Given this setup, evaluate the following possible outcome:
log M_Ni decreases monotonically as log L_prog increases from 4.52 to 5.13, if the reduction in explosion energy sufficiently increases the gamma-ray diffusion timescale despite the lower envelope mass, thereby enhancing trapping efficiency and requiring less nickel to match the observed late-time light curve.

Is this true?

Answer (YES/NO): NO